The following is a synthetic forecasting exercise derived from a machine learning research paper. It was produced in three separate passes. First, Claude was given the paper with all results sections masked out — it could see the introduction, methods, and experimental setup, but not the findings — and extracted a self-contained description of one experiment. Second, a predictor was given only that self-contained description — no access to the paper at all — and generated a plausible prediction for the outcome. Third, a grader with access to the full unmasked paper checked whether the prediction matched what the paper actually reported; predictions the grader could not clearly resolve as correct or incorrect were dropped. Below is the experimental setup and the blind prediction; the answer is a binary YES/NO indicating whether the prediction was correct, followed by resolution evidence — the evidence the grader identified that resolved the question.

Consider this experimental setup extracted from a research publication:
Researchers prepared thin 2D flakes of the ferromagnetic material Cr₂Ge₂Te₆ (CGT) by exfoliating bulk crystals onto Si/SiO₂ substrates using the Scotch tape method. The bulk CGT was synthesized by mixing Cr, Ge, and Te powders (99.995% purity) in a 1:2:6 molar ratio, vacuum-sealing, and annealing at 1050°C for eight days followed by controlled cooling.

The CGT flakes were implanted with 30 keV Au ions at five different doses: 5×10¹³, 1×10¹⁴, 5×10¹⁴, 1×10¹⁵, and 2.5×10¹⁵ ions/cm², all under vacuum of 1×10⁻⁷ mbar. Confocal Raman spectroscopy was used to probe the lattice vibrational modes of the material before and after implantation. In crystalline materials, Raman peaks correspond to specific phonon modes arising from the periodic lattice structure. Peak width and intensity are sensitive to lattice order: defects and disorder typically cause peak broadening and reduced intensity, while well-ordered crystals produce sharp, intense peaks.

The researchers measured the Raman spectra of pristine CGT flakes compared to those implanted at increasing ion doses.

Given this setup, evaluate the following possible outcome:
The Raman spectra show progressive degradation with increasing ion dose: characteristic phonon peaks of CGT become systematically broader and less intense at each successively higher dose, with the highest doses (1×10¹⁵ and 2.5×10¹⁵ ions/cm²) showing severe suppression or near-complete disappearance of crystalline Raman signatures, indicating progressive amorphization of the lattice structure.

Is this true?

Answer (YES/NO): NO